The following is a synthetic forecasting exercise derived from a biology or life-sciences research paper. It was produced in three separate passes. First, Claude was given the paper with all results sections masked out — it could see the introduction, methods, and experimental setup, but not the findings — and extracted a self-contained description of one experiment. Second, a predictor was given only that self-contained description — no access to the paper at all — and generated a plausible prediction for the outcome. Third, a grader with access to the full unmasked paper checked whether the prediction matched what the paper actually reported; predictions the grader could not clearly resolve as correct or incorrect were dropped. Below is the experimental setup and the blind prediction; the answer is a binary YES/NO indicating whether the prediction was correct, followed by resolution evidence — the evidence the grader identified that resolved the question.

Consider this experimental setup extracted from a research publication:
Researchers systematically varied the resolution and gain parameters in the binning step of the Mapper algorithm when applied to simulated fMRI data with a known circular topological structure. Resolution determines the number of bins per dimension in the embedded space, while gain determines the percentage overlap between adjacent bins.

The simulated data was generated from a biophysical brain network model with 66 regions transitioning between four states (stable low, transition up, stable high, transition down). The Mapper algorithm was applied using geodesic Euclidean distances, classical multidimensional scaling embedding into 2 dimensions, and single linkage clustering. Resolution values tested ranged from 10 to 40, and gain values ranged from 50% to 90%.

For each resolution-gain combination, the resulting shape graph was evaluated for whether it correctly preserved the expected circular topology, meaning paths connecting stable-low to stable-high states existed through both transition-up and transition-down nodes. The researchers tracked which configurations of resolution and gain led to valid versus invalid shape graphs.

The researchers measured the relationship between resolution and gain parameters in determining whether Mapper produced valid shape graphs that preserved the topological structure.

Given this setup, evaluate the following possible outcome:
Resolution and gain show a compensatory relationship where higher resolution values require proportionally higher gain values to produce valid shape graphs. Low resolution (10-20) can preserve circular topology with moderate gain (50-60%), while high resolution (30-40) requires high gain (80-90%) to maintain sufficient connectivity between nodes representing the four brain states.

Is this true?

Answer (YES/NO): NO